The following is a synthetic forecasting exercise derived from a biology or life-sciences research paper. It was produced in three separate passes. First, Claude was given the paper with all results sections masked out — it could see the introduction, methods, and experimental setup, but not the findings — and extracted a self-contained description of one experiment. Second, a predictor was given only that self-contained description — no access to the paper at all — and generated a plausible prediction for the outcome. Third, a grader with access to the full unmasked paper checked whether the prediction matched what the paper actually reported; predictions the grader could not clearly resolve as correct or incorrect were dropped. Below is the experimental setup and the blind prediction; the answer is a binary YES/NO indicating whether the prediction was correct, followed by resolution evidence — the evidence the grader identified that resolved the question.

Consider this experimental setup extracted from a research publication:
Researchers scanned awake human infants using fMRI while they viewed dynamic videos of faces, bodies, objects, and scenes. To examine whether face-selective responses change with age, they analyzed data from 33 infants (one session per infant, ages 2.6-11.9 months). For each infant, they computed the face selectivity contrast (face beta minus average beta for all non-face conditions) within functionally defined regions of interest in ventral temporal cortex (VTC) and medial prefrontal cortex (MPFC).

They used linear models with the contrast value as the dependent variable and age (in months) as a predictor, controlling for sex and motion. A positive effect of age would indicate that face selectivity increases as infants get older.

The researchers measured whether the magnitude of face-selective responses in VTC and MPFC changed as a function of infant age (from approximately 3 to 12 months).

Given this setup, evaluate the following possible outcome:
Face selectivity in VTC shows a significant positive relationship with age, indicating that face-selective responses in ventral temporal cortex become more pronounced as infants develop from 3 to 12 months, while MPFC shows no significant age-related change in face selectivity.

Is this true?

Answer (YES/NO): NO